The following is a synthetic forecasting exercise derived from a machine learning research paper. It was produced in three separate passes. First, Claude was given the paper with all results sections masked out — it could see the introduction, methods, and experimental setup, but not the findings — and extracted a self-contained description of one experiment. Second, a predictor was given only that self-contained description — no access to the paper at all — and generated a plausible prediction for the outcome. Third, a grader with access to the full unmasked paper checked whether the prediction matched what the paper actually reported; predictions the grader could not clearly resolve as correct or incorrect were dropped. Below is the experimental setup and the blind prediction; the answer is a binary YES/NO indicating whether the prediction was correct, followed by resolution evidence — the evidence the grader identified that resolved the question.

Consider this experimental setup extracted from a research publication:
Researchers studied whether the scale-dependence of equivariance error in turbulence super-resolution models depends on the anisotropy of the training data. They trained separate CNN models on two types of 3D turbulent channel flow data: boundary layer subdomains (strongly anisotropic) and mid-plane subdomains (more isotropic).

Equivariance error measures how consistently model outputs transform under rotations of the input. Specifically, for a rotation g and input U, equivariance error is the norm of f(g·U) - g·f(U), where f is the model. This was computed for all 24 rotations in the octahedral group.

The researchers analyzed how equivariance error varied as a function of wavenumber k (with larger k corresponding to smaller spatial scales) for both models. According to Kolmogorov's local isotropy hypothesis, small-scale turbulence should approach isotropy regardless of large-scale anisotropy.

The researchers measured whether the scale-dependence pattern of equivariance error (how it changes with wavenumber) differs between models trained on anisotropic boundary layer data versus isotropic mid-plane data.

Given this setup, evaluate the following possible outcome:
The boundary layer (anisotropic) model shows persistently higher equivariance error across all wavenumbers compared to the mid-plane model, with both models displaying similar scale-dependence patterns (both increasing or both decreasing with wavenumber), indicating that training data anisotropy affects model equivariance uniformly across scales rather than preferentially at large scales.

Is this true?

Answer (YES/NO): NO